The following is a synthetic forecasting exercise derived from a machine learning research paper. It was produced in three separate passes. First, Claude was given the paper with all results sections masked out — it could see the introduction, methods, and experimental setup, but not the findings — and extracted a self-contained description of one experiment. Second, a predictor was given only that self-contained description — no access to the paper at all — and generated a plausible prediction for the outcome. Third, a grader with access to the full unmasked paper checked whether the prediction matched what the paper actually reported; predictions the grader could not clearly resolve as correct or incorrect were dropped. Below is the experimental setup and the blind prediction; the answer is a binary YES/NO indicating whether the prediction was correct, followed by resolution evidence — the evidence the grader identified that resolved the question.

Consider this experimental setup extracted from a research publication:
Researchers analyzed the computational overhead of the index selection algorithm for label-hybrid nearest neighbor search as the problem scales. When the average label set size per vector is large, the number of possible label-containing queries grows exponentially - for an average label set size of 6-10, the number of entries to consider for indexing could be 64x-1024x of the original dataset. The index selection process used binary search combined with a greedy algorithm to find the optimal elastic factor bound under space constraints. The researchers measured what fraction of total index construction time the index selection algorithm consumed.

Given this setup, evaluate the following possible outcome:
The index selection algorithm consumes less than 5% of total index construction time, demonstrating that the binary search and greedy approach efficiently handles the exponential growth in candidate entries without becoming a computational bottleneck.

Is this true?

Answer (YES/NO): YES